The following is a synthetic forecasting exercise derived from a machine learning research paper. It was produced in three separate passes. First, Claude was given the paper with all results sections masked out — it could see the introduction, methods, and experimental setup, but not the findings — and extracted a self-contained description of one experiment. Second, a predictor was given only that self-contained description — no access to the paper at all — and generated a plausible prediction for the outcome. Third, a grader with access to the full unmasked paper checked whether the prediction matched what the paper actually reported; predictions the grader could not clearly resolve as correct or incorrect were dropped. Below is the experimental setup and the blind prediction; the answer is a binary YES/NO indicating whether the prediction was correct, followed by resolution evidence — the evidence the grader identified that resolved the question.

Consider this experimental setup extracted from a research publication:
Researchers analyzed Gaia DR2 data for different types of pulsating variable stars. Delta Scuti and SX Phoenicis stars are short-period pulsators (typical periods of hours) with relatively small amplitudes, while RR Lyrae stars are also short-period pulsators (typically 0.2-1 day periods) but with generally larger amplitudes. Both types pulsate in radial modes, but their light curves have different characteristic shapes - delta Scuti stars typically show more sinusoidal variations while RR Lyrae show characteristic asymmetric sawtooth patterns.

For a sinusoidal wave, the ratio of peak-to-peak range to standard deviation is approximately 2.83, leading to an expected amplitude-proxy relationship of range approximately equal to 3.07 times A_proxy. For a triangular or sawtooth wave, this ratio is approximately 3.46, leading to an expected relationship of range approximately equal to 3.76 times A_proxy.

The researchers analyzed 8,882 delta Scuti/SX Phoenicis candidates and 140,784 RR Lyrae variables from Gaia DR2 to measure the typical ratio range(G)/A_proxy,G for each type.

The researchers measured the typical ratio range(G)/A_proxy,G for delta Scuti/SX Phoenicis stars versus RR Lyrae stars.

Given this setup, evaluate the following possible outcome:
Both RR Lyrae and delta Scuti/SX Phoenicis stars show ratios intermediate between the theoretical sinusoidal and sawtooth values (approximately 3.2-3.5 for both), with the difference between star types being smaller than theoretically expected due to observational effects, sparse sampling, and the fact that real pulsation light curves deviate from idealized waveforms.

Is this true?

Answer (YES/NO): YES